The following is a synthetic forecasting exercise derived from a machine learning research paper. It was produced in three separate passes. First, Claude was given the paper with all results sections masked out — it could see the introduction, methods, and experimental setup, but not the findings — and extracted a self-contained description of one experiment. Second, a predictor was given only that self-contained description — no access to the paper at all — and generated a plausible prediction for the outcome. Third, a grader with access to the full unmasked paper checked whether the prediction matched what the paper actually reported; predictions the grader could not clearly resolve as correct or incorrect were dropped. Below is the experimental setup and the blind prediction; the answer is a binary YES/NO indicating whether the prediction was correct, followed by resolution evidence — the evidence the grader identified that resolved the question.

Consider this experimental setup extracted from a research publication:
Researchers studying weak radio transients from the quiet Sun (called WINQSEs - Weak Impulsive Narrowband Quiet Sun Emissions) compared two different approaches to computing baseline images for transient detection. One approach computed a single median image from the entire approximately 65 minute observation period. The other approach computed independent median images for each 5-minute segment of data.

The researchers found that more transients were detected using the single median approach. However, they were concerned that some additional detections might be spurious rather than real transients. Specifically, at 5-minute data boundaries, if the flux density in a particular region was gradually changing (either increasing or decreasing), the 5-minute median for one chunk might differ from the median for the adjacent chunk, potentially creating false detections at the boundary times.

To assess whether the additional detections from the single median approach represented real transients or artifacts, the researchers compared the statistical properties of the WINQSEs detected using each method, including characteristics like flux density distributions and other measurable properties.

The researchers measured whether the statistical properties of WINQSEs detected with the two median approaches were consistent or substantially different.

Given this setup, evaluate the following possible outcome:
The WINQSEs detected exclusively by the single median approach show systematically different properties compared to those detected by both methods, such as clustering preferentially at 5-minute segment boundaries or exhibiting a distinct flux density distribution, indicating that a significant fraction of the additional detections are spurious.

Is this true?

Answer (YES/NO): NO